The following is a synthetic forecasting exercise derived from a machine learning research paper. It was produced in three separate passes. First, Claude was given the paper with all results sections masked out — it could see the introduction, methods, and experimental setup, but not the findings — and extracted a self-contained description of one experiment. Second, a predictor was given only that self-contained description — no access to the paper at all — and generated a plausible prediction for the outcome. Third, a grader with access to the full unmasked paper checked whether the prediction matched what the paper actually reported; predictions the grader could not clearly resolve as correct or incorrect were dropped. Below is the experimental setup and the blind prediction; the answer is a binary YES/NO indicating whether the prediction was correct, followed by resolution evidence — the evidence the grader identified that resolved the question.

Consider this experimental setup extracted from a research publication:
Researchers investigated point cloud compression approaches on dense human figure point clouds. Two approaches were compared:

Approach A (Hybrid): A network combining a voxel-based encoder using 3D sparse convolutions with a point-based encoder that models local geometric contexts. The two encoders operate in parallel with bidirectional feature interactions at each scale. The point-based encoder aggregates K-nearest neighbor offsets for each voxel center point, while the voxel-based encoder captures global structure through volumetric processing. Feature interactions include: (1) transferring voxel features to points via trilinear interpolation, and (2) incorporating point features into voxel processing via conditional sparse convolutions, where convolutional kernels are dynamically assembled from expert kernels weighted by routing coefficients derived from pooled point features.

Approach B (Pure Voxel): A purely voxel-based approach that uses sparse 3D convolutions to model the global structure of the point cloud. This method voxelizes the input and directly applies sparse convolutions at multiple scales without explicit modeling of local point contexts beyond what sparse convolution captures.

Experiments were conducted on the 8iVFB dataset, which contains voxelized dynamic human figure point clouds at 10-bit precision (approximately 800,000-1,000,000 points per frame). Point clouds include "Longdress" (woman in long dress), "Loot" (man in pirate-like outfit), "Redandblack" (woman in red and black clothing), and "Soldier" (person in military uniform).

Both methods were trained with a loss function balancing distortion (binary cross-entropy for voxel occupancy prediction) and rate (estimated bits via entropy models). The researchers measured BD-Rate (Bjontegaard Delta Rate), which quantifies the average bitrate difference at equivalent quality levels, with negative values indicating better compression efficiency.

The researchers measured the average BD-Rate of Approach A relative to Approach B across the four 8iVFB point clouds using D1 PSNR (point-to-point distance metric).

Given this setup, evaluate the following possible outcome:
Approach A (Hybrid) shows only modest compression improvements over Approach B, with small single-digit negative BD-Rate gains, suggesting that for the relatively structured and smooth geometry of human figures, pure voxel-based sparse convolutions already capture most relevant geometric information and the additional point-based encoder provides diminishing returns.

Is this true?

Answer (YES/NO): NO